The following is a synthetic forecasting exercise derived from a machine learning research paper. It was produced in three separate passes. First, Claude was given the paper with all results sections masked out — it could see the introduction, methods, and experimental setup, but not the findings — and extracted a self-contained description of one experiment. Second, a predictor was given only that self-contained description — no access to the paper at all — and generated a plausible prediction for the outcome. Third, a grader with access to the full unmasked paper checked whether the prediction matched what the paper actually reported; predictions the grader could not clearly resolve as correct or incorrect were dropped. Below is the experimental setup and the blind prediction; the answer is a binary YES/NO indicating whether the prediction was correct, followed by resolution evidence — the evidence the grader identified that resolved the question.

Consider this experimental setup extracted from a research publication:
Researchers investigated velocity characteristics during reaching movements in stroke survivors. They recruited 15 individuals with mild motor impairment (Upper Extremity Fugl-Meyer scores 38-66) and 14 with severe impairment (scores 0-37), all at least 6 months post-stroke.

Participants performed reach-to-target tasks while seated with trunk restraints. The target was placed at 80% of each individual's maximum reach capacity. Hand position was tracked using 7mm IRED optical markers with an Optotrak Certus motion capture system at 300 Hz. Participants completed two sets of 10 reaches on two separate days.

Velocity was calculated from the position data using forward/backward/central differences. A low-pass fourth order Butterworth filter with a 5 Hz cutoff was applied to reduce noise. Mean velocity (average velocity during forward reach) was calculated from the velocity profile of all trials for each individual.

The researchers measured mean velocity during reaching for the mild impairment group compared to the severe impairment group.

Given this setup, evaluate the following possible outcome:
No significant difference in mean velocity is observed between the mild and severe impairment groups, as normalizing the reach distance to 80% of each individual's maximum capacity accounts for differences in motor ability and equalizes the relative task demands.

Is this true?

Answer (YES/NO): NO